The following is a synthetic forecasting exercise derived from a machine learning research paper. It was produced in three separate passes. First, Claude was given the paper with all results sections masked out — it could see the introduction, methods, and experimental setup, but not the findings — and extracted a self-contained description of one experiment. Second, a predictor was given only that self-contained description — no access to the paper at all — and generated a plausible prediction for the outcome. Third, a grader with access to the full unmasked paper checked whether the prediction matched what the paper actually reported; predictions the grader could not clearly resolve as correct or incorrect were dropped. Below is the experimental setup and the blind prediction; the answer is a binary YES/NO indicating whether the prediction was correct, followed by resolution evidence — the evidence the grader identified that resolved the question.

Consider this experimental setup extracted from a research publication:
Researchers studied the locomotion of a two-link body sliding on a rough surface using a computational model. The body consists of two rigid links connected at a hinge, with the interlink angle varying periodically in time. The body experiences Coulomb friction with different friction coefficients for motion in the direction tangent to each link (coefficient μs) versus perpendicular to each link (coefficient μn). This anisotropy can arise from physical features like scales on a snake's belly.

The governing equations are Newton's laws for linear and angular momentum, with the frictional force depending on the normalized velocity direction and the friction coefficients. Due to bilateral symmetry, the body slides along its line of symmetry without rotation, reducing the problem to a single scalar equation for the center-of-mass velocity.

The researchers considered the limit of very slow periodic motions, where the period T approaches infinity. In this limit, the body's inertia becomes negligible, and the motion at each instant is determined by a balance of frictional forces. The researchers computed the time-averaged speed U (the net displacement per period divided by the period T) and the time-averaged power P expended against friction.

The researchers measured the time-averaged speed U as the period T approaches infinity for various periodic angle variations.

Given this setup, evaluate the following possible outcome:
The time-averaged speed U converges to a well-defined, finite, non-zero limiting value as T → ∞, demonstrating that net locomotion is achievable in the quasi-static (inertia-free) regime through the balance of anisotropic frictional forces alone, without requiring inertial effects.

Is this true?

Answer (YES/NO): NO